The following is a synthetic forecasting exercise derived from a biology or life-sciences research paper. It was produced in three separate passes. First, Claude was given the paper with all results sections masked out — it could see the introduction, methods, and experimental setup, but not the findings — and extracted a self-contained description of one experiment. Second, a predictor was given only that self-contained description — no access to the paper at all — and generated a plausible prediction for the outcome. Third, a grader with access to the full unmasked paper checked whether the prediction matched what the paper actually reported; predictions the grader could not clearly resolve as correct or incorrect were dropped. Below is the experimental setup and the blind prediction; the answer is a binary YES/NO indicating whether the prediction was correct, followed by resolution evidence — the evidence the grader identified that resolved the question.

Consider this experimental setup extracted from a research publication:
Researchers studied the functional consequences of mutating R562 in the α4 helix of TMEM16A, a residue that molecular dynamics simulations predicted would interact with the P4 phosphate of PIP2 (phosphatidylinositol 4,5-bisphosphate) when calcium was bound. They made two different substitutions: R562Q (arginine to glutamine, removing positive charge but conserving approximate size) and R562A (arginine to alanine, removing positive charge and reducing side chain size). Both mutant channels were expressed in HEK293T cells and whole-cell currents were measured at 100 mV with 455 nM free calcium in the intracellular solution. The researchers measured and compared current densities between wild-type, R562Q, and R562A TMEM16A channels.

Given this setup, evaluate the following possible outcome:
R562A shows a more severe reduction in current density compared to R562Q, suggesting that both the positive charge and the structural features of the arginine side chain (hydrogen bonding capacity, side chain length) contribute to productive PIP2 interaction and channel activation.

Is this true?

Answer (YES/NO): NO